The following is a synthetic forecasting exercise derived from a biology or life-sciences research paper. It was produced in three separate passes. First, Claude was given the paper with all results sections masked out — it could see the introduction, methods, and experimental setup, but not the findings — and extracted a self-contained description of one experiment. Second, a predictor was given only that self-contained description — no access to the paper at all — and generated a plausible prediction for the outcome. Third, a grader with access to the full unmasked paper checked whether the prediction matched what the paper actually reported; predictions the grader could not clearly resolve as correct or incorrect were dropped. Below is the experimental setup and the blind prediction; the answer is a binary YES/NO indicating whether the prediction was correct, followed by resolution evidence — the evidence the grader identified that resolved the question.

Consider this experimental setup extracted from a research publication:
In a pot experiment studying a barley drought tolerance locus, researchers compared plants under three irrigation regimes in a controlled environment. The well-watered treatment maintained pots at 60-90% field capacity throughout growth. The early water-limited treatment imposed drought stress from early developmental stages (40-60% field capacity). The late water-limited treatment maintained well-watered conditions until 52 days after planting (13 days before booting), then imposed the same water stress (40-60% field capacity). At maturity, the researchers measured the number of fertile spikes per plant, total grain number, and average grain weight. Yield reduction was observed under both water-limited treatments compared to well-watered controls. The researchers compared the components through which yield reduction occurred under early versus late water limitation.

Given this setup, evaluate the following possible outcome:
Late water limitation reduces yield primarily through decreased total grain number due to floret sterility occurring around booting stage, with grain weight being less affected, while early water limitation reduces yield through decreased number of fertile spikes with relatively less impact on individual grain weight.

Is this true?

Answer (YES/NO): NO